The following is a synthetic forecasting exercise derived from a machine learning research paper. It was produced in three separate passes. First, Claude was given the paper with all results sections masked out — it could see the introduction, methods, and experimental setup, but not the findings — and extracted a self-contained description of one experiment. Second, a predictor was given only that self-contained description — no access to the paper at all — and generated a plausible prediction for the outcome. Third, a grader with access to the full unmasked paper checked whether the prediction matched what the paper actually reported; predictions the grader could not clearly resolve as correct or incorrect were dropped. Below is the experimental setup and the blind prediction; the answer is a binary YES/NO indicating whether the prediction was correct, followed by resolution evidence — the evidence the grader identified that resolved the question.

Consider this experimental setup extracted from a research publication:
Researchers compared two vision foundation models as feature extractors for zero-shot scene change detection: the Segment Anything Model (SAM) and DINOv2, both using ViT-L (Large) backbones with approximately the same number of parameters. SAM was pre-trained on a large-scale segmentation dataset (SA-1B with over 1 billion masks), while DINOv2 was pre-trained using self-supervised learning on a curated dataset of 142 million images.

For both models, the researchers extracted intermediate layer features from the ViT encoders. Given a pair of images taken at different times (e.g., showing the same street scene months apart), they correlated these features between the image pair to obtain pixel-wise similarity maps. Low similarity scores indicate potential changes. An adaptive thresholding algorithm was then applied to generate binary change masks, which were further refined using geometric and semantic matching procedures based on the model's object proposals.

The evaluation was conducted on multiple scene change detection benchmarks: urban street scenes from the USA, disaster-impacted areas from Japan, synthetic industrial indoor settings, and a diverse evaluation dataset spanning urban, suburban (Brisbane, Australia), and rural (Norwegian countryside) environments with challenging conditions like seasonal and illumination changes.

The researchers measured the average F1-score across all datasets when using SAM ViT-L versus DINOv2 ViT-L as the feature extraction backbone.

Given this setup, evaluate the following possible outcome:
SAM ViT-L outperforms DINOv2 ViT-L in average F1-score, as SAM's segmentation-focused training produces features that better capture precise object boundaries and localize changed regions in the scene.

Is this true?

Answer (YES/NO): YES